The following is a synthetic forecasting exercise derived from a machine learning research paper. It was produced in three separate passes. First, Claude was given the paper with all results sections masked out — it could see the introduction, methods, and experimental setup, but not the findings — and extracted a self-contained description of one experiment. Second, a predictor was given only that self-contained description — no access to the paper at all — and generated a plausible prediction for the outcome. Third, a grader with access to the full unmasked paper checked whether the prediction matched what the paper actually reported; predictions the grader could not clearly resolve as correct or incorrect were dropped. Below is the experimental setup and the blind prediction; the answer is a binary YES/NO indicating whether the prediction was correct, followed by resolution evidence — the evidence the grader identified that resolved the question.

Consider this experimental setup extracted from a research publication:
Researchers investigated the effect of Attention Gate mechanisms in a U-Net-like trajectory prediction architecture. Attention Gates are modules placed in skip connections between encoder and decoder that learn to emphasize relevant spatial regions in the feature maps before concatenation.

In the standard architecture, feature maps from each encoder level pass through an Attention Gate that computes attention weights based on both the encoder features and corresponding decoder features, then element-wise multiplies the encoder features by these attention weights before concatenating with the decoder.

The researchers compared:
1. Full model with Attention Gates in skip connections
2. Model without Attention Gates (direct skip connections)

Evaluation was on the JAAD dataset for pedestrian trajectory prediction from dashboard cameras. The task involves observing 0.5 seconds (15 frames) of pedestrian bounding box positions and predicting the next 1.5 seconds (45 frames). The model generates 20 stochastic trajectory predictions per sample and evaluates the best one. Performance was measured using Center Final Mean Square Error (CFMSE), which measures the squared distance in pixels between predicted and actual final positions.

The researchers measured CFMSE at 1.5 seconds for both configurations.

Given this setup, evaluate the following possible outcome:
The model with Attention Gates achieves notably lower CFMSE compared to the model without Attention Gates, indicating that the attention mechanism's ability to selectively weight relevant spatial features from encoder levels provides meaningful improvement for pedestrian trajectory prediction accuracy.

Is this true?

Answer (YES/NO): YES